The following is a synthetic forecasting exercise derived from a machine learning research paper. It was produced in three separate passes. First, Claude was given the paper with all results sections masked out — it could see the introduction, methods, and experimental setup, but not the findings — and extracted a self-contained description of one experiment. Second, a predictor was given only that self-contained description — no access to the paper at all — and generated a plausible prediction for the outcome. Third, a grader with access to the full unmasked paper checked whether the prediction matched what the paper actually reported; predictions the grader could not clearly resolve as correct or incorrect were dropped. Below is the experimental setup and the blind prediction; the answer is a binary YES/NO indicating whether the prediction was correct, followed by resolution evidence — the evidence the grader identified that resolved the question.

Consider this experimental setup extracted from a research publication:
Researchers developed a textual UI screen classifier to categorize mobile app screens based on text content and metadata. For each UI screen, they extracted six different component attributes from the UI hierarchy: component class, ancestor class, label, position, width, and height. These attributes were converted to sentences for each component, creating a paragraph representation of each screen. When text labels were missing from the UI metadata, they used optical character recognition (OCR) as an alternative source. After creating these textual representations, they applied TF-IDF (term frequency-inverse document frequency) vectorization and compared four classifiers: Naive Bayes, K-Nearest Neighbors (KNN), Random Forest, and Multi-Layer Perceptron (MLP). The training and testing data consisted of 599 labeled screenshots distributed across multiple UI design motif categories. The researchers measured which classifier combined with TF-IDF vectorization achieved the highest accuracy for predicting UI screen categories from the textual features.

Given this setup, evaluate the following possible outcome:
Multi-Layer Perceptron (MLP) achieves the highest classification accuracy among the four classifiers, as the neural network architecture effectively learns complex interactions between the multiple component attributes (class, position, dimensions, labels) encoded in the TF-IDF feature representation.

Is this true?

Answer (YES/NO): YES